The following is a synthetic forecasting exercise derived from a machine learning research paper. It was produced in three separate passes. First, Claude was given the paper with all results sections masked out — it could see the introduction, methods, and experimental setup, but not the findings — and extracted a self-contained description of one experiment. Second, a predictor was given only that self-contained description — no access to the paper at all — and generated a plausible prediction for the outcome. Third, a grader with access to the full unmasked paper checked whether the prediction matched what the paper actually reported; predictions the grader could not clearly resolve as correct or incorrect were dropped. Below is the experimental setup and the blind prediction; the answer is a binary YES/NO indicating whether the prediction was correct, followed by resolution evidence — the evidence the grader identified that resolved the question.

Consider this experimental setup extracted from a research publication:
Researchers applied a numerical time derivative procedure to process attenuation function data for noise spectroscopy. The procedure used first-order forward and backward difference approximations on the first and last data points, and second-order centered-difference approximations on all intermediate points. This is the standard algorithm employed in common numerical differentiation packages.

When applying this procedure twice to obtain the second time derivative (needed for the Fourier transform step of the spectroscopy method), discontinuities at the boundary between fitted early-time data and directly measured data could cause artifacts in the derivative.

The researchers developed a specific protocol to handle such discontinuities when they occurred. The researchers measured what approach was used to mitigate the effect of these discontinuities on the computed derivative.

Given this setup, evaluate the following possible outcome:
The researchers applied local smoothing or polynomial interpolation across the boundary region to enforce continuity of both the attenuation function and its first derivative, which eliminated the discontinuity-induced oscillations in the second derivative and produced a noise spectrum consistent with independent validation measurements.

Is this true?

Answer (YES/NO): NO